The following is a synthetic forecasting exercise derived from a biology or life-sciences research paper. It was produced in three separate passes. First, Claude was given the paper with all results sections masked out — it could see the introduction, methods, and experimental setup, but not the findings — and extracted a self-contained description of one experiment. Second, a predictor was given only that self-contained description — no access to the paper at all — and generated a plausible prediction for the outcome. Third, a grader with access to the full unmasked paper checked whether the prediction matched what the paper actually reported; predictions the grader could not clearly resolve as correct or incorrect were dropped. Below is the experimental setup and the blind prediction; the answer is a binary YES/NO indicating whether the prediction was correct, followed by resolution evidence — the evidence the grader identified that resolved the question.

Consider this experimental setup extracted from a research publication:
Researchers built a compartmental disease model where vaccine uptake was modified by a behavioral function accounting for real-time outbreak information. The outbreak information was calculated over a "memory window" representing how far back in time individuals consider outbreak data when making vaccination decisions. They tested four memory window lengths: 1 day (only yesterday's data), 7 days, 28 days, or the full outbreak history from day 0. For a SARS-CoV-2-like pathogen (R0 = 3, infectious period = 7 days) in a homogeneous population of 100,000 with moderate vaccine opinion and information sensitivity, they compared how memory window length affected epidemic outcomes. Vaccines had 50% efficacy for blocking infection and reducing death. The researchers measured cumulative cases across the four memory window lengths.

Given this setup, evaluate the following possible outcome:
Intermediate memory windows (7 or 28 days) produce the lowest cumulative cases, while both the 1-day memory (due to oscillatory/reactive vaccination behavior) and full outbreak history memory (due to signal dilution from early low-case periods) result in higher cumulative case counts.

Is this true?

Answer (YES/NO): NO